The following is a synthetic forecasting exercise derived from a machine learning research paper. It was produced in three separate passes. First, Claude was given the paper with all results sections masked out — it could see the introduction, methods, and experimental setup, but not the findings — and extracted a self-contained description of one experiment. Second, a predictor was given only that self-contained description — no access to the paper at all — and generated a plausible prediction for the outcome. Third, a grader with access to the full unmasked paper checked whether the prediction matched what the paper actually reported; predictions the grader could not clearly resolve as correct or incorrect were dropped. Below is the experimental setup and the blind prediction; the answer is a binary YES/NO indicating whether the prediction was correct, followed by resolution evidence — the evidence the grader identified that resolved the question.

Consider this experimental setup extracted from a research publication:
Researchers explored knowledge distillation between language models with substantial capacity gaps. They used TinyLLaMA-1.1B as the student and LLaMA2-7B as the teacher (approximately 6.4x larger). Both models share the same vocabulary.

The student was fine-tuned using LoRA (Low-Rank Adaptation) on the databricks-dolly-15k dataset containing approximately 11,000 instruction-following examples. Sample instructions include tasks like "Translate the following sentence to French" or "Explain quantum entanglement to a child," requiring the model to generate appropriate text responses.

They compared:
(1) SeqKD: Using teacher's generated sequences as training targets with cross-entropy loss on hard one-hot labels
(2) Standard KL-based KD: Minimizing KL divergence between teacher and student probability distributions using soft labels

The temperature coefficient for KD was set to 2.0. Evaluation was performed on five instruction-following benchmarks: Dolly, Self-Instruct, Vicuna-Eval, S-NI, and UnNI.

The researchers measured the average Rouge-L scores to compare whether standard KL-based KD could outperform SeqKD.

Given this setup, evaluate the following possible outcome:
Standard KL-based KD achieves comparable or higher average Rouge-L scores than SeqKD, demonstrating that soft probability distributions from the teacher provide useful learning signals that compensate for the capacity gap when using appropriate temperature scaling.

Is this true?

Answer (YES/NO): YES